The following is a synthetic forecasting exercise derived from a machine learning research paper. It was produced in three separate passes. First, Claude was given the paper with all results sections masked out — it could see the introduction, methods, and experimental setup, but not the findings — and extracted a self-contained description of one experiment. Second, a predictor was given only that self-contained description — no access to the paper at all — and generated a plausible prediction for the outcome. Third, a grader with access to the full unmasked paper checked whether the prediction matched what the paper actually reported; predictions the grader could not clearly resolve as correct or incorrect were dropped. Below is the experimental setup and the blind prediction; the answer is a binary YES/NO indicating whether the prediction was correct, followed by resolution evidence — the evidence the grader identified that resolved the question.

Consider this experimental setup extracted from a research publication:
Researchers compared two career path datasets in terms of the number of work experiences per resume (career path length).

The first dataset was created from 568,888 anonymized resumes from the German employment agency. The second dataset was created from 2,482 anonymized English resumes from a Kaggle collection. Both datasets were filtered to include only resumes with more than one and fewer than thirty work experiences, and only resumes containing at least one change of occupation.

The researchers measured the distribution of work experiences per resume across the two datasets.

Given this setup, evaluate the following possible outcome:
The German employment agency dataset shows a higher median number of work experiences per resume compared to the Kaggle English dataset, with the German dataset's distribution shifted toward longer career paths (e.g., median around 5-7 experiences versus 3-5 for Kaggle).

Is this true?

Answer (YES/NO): NO